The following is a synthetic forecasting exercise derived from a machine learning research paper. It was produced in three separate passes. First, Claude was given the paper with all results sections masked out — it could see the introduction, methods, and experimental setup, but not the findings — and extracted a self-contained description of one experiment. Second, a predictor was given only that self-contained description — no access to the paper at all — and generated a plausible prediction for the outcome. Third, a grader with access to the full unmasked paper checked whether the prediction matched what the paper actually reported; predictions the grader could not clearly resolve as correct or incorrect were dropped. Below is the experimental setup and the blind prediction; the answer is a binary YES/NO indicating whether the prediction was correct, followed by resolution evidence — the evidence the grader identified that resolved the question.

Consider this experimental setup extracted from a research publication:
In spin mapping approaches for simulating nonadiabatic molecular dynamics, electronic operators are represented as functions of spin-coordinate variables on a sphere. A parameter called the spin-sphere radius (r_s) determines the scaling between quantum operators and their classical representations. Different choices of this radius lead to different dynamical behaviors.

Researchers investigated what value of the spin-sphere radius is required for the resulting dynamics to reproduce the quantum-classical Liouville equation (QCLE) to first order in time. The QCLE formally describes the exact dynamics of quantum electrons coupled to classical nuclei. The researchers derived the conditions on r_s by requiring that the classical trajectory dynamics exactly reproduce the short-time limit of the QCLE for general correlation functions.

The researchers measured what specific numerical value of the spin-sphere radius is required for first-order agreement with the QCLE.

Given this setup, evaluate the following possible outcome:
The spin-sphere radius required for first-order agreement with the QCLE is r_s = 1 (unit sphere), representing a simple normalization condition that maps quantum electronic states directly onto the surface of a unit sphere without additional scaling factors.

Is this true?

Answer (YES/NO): NO